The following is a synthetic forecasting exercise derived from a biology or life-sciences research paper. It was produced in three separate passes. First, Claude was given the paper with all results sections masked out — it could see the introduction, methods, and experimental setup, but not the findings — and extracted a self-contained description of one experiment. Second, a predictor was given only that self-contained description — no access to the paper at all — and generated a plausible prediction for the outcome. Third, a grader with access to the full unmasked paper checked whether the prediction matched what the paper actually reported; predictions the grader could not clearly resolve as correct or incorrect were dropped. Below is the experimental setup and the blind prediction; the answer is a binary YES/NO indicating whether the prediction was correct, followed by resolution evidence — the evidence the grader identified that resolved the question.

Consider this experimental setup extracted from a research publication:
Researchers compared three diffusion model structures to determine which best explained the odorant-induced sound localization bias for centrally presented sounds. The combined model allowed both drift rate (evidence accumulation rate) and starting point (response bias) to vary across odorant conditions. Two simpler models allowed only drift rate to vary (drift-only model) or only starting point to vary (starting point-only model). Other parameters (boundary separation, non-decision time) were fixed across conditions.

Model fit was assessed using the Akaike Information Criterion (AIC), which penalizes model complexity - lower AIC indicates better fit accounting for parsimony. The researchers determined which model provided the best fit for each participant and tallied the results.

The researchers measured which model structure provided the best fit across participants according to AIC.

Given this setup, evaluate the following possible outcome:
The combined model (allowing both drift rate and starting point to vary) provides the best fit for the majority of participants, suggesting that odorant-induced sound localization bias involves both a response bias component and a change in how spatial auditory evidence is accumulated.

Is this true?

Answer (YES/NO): NO